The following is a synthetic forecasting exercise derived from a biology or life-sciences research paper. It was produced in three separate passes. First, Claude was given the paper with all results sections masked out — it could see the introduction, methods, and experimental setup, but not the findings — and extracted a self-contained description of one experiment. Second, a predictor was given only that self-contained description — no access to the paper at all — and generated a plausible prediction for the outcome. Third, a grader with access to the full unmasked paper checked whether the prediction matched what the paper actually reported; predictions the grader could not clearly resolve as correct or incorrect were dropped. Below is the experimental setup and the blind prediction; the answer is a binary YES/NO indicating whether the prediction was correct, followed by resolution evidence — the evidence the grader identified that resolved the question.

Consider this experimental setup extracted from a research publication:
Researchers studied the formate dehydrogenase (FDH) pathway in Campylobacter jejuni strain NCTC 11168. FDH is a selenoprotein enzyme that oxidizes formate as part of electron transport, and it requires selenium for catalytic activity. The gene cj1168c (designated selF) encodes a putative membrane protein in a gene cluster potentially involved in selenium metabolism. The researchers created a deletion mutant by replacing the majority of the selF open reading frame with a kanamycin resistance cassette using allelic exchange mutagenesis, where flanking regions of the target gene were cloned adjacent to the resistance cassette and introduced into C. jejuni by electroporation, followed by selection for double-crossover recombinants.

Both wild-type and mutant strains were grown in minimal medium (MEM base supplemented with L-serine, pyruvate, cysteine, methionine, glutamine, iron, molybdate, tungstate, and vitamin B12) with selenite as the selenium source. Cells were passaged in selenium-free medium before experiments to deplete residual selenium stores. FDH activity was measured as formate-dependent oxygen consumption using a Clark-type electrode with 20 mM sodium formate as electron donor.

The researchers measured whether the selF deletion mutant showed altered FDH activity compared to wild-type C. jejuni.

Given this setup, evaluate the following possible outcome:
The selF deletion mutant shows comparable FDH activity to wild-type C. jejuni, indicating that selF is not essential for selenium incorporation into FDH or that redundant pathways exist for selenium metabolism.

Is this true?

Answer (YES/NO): NO